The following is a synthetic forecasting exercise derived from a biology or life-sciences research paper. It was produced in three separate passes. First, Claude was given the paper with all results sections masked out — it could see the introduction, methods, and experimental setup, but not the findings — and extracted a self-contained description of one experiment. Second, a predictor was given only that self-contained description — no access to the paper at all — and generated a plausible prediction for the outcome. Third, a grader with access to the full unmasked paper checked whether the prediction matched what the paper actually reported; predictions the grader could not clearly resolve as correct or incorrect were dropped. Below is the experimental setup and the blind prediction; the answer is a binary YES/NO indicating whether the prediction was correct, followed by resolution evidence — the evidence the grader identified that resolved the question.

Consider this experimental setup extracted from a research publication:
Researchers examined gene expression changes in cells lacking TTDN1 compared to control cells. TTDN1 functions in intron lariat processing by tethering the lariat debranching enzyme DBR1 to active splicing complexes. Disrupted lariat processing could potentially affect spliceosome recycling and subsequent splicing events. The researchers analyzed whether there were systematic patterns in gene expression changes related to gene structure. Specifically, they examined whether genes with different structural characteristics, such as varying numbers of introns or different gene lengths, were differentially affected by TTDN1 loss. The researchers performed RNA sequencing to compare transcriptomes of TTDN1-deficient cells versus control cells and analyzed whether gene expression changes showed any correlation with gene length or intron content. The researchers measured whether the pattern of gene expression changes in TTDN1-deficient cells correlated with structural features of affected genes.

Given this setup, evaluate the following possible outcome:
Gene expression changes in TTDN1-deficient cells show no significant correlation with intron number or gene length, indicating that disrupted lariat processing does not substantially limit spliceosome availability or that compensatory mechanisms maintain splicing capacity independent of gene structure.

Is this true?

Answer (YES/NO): NO